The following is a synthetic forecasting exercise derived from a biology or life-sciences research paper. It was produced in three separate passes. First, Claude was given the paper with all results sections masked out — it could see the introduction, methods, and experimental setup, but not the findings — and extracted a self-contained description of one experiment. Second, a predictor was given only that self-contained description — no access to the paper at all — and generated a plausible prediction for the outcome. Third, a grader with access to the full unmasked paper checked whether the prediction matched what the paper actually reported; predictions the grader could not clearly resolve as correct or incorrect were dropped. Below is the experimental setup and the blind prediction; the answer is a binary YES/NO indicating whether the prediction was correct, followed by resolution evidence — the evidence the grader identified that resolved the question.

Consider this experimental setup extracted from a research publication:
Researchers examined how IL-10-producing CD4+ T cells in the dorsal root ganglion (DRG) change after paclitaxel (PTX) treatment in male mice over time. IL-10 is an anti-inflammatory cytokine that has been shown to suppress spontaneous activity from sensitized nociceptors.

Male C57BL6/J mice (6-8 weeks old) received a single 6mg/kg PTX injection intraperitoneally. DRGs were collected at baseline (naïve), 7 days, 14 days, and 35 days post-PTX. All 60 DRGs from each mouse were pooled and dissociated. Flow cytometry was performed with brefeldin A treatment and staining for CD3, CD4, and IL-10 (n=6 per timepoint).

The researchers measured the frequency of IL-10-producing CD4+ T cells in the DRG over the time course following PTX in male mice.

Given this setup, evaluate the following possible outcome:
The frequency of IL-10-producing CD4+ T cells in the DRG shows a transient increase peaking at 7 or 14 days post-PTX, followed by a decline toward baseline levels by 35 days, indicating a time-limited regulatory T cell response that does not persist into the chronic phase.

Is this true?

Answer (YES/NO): NO